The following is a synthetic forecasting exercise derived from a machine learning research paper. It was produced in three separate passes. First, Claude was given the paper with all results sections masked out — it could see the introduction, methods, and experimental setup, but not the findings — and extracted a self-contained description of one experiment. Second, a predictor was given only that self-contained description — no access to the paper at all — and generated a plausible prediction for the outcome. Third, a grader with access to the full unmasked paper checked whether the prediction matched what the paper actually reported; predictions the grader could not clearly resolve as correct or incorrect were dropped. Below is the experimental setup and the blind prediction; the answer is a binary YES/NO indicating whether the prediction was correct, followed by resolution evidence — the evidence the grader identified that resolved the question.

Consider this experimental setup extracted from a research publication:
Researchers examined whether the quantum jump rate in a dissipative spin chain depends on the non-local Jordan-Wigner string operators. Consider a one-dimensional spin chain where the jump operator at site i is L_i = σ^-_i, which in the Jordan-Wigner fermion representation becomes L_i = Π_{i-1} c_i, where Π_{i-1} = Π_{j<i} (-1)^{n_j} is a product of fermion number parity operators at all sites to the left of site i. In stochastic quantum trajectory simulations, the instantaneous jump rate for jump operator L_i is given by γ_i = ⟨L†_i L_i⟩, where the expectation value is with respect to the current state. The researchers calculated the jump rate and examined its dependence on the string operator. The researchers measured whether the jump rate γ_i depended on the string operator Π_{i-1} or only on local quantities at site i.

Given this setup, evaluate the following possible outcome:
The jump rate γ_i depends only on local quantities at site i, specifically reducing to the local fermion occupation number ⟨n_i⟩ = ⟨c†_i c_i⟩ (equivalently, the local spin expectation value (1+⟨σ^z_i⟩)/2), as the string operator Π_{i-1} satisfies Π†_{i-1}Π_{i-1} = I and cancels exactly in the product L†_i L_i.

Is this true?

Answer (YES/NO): YES